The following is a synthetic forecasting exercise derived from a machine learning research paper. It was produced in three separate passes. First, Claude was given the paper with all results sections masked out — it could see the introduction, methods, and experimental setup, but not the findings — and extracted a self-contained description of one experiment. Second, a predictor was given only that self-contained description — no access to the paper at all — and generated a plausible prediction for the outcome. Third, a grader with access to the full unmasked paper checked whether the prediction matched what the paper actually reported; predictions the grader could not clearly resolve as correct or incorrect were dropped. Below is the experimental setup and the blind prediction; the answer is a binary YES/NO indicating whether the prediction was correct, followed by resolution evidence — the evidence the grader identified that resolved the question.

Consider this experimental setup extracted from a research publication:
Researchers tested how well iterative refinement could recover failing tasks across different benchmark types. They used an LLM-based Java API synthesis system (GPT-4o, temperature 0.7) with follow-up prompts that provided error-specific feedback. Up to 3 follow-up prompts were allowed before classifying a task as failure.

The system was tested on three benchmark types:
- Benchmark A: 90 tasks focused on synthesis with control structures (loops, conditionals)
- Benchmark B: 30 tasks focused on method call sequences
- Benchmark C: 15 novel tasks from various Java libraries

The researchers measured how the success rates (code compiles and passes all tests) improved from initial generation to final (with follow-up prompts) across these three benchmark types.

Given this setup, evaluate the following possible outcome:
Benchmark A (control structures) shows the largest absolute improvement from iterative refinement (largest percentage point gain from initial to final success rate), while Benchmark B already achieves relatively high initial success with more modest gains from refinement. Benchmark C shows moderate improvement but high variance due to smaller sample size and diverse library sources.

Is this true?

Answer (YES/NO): NO